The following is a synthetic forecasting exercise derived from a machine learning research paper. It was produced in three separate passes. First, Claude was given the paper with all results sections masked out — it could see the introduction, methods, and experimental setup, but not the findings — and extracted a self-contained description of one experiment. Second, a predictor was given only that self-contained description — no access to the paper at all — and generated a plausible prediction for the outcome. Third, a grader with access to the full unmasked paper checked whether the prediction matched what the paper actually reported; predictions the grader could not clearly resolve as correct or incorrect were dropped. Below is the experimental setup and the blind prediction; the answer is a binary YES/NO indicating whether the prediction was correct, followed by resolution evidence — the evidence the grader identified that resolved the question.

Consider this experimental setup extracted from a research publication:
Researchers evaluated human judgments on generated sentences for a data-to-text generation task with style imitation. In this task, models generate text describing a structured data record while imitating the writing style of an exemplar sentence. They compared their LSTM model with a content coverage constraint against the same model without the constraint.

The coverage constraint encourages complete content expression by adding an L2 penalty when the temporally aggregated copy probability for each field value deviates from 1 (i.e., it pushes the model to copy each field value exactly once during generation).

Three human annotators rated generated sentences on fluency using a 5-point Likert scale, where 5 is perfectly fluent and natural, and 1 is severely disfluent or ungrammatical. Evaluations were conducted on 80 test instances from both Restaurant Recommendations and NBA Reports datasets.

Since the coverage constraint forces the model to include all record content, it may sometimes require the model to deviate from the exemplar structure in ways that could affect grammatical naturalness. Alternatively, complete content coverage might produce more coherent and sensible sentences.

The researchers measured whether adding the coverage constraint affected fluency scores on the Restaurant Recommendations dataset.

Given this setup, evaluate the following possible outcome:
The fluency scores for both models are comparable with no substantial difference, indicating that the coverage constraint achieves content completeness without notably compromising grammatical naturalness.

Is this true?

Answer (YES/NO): NO